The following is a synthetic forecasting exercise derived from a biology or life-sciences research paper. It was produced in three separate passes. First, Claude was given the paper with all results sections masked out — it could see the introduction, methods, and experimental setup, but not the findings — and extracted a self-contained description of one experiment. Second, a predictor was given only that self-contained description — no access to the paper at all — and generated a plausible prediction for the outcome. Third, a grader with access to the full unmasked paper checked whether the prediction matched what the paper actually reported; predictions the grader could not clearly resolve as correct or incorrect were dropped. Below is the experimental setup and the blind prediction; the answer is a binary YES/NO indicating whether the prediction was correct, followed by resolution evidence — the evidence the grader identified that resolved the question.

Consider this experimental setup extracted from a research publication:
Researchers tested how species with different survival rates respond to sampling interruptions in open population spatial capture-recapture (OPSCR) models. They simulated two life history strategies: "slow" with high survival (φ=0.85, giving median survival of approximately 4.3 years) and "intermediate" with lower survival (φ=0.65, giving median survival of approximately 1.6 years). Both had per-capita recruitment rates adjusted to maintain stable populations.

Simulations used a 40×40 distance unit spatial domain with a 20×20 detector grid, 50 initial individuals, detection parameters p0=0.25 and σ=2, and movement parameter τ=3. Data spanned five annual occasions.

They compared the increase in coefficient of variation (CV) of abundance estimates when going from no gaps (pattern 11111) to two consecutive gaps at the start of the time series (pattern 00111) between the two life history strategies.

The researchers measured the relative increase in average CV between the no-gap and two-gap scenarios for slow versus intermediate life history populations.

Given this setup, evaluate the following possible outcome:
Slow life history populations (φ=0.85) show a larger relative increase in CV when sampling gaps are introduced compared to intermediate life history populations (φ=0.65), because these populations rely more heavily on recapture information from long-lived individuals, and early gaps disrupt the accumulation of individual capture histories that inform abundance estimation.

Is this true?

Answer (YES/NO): NO